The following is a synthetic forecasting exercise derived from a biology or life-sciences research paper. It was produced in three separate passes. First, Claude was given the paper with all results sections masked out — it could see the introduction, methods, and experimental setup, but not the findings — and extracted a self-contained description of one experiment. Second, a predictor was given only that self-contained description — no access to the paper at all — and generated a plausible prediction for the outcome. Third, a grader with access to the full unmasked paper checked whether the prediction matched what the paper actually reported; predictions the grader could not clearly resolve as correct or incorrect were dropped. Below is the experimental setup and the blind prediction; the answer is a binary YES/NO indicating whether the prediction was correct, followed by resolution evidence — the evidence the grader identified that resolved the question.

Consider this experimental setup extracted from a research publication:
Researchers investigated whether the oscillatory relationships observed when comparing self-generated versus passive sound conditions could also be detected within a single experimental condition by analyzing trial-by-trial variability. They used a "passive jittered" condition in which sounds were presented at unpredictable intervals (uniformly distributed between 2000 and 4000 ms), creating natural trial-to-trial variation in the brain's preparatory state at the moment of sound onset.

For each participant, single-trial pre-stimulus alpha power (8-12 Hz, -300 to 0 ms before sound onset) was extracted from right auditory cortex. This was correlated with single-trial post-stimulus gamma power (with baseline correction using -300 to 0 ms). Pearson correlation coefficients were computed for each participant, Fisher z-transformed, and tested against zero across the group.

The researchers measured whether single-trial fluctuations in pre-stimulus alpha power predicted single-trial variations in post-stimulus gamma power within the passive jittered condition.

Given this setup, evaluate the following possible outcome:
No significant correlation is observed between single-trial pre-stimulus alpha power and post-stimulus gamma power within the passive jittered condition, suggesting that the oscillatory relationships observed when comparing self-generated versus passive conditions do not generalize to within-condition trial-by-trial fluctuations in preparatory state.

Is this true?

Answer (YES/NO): NO